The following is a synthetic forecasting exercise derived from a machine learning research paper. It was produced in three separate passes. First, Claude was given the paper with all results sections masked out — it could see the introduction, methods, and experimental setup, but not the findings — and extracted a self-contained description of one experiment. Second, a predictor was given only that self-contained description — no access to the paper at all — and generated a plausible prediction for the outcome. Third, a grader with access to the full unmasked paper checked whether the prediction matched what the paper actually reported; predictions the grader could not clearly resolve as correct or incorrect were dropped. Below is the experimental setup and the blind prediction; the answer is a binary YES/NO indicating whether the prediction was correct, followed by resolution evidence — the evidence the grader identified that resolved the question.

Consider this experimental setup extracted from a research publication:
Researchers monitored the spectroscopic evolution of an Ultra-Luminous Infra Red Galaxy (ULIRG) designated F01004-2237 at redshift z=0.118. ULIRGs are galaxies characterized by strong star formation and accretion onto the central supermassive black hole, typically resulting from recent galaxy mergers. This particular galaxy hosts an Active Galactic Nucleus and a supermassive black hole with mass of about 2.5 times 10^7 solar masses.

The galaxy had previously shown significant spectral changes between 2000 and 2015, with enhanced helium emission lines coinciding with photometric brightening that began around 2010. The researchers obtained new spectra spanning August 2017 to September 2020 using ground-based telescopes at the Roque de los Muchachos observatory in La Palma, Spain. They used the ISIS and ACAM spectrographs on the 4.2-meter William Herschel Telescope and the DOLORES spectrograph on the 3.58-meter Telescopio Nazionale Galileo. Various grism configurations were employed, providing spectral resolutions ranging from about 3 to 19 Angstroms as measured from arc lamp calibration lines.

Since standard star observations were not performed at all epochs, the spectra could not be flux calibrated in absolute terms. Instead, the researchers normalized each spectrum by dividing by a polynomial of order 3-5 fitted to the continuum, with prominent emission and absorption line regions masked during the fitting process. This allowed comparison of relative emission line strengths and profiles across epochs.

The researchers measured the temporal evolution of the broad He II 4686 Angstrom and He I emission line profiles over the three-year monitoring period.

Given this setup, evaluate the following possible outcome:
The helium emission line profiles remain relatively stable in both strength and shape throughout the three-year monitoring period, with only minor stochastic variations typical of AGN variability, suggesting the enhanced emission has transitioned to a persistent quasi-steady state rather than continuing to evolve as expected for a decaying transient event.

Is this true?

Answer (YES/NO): NO